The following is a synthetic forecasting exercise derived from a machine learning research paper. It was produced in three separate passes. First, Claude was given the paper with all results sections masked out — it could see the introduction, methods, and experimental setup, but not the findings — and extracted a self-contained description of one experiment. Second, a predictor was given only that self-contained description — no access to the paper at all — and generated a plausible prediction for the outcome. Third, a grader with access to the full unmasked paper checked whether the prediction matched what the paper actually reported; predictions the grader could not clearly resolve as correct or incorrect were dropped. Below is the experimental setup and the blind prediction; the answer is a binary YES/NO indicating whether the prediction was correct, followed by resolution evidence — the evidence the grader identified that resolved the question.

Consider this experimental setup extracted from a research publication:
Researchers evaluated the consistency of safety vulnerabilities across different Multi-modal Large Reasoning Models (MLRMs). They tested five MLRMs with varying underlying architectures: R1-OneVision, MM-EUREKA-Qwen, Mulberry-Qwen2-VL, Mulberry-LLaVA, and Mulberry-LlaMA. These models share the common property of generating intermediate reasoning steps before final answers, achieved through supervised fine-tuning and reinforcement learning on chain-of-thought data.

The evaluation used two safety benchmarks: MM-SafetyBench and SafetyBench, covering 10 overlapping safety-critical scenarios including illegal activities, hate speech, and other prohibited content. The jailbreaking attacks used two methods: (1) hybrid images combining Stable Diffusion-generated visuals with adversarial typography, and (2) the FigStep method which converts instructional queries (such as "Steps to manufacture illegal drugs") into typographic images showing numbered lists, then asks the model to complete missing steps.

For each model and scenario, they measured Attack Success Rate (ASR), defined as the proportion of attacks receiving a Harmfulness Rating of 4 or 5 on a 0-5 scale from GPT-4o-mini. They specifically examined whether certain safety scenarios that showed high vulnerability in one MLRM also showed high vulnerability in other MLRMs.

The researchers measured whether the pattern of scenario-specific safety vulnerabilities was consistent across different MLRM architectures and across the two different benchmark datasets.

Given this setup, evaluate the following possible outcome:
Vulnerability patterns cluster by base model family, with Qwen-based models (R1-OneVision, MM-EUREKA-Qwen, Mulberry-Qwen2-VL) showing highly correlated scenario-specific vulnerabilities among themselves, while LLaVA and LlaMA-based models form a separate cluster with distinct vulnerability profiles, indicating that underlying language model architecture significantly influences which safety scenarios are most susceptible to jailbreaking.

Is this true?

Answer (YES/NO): NO